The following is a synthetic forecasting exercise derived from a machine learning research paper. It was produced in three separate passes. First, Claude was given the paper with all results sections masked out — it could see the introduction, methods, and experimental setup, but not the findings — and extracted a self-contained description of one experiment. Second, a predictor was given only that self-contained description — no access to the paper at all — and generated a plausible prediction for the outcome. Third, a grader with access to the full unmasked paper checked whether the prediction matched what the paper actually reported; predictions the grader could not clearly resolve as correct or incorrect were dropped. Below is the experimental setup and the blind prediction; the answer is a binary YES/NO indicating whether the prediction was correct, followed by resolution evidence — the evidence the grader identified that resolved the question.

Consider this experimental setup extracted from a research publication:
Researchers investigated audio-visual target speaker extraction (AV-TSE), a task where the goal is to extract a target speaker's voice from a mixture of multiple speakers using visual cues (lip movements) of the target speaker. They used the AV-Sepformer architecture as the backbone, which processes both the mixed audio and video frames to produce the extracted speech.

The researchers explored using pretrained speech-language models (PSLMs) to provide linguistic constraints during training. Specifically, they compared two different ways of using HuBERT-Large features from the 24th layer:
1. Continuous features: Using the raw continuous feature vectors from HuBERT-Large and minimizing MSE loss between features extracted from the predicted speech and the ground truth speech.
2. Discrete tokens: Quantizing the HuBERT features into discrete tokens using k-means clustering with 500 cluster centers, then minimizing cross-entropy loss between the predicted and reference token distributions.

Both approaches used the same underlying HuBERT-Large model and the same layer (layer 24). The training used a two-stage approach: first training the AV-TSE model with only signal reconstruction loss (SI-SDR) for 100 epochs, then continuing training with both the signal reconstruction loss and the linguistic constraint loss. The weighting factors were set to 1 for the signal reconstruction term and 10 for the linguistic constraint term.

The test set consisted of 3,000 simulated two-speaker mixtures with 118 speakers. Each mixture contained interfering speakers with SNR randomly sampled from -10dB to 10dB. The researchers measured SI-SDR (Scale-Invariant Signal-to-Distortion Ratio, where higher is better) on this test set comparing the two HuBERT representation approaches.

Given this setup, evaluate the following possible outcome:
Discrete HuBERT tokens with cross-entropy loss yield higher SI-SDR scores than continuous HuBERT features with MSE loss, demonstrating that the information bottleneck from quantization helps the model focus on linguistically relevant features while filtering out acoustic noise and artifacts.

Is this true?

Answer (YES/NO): NO